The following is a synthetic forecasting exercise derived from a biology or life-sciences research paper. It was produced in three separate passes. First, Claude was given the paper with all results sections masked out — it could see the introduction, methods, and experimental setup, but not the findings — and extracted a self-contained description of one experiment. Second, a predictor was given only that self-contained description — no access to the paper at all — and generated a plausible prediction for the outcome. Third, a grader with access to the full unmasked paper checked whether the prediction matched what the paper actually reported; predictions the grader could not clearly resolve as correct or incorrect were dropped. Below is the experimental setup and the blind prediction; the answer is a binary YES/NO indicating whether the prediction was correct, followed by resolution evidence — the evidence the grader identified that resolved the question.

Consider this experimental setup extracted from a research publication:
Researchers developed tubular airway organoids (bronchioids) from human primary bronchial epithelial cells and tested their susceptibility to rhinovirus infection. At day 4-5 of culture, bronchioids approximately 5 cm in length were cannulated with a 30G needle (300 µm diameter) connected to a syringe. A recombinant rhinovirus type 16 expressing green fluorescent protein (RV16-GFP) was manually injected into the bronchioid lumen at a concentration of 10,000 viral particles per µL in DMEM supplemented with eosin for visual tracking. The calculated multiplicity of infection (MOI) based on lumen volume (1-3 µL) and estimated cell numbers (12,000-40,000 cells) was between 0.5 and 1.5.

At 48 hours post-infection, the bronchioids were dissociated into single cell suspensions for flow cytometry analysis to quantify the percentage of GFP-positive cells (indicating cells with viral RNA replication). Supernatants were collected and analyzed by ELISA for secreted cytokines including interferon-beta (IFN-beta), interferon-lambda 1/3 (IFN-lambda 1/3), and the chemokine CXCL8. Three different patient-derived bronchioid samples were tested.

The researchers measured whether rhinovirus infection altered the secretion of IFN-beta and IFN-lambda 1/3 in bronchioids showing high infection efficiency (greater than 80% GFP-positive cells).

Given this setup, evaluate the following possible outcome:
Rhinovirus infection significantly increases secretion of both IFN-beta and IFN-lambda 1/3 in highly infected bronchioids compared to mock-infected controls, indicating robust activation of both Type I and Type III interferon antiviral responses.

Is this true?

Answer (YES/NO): YES